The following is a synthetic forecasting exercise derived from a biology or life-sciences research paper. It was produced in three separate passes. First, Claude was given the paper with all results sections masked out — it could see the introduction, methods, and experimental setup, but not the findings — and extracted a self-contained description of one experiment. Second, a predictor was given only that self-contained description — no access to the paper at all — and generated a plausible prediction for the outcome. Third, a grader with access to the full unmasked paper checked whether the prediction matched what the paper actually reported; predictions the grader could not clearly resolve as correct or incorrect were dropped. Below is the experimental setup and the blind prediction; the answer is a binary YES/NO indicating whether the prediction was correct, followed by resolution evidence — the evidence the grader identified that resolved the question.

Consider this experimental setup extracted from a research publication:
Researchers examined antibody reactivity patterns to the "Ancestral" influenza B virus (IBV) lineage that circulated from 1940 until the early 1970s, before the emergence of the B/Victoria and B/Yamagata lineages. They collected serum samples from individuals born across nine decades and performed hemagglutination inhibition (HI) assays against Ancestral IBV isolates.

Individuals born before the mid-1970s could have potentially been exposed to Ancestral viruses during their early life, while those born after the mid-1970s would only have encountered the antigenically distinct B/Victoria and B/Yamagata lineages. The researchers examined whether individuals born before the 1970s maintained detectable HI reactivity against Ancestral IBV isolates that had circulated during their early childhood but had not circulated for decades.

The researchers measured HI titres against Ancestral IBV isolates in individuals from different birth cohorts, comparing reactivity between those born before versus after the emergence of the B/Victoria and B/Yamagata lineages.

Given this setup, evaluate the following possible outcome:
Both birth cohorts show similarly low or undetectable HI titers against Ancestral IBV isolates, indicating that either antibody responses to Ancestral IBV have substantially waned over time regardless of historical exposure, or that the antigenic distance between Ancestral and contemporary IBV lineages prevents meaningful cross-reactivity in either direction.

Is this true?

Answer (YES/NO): NO